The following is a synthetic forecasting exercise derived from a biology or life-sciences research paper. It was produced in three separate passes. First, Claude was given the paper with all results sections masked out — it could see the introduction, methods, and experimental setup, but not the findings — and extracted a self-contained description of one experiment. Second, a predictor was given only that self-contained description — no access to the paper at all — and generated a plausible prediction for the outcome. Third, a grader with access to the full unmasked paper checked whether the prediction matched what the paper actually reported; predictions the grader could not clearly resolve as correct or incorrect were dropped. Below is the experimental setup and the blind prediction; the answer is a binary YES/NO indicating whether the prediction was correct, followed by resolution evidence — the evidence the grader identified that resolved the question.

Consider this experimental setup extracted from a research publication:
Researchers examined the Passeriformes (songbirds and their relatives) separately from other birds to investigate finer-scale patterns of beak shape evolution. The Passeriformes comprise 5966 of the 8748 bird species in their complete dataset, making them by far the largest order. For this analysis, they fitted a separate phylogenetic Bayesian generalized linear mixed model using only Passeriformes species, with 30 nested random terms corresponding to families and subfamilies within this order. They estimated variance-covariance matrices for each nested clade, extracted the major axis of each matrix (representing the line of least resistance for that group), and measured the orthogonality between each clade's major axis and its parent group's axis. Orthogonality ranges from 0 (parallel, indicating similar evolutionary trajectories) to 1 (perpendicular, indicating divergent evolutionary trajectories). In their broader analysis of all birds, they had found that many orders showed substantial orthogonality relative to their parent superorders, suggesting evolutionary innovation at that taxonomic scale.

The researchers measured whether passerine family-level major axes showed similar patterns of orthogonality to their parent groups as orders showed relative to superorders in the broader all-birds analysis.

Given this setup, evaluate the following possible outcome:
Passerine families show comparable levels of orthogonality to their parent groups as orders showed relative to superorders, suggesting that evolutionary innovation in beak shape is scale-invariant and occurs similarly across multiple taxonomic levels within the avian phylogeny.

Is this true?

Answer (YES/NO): YES